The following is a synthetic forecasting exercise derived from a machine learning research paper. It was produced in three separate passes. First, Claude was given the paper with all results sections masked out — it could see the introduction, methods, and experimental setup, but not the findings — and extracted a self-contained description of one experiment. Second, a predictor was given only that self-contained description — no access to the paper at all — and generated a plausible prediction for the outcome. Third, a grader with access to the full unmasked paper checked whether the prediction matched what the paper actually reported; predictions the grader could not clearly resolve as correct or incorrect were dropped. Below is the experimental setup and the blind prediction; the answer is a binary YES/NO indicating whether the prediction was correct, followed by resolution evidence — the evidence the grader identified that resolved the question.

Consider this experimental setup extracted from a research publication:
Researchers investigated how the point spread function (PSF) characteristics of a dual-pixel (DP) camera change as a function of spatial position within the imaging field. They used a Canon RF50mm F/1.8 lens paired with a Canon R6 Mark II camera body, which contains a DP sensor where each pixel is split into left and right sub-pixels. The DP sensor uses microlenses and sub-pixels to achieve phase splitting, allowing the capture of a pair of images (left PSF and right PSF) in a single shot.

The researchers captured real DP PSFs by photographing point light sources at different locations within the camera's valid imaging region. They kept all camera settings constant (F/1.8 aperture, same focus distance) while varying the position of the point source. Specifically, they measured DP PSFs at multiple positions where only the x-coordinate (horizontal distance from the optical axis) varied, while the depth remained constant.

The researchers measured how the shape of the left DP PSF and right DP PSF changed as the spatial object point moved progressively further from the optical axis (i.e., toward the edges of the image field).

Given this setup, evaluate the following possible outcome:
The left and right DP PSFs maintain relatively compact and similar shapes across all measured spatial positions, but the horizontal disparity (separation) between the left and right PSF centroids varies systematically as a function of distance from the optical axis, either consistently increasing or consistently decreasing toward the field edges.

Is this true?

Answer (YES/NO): NO